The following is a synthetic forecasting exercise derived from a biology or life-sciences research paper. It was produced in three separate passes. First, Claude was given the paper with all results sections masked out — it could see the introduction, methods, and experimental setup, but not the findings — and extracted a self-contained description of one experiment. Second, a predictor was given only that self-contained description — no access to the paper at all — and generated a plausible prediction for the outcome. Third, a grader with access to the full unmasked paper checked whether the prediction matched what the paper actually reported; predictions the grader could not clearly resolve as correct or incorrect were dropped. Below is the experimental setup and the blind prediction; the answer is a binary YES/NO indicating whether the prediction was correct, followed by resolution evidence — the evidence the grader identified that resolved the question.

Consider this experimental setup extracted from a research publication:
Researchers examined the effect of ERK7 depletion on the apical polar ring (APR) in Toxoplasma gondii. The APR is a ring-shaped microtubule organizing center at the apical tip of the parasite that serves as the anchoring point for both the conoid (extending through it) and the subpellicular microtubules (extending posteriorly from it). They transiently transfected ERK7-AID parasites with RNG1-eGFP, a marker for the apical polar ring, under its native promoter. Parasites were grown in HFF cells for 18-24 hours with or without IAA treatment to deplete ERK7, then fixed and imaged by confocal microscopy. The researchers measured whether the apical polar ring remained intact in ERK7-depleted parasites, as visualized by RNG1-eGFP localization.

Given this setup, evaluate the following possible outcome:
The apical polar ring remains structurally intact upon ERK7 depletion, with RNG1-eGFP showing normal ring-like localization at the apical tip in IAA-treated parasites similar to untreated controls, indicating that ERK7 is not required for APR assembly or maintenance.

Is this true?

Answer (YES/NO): YES